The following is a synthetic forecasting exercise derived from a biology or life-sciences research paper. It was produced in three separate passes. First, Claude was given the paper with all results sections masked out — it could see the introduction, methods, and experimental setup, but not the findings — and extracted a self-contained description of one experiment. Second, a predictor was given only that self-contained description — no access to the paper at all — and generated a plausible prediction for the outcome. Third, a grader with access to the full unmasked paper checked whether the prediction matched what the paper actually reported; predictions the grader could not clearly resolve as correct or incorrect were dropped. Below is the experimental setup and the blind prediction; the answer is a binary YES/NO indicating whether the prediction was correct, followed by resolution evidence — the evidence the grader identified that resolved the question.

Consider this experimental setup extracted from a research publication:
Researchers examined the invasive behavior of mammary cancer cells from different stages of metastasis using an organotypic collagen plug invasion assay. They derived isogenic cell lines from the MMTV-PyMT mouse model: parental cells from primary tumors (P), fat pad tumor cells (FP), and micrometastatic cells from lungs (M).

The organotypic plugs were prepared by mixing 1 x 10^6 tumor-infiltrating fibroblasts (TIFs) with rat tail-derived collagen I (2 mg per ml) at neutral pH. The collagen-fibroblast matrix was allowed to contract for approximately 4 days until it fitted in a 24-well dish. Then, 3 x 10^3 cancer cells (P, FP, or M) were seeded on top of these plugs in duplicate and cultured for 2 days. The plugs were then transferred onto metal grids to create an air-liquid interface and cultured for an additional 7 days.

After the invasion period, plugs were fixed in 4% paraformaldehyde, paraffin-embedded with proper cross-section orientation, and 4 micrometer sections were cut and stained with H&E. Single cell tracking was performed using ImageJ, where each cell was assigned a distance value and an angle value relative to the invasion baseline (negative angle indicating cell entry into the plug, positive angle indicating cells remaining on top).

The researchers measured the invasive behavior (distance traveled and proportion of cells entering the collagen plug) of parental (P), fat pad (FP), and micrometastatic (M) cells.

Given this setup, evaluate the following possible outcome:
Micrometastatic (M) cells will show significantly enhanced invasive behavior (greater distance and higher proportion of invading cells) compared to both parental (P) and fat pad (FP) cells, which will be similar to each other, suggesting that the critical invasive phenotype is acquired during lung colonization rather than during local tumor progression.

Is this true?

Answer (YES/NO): YES